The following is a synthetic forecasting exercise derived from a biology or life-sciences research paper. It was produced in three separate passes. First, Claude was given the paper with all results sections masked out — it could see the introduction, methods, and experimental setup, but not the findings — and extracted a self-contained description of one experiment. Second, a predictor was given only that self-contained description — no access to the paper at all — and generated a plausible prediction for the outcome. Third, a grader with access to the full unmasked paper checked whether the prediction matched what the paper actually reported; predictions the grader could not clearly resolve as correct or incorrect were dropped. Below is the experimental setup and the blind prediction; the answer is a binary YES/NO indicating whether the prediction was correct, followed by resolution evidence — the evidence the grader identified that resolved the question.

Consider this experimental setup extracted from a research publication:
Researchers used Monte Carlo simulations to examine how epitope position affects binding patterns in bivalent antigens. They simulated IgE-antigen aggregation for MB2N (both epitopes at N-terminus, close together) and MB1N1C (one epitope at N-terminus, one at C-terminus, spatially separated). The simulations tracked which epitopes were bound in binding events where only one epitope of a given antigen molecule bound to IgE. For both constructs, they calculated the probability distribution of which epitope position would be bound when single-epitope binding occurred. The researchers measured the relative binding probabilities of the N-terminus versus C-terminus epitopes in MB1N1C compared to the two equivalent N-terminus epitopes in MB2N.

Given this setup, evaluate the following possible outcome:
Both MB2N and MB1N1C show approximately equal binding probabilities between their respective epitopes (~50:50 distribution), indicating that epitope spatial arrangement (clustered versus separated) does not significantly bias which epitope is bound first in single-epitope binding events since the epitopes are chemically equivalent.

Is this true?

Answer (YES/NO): NO